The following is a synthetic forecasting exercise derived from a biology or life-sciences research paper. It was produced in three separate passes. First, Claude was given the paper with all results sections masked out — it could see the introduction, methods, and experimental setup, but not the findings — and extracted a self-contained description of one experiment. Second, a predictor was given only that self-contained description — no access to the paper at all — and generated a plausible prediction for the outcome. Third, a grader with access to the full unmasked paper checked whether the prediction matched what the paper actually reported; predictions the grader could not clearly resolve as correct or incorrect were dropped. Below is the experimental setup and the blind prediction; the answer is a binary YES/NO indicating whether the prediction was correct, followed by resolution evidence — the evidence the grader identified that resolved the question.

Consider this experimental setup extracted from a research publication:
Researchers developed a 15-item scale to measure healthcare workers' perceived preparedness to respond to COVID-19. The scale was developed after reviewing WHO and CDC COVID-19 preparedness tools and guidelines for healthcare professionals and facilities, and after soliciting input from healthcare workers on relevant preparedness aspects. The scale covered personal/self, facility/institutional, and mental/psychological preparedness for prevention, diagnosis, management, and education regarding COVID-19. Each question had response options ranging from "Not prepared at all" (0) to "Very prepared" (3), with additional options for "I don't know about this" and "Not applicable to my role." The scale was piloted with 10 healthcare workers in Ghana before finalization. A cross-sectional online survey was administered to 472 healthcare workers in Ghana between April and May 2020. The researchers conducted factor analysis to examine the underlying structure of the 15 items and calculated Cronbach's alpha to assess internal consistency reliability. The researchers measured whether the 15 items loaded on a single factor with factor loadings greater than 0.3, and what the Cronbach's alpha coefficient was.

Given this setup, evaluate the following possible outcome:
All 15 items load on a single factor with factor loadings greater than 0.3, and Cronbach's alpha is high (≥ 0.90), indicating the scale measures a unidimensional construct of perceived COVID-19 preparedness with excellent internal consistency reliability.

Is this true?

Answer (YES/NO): YES